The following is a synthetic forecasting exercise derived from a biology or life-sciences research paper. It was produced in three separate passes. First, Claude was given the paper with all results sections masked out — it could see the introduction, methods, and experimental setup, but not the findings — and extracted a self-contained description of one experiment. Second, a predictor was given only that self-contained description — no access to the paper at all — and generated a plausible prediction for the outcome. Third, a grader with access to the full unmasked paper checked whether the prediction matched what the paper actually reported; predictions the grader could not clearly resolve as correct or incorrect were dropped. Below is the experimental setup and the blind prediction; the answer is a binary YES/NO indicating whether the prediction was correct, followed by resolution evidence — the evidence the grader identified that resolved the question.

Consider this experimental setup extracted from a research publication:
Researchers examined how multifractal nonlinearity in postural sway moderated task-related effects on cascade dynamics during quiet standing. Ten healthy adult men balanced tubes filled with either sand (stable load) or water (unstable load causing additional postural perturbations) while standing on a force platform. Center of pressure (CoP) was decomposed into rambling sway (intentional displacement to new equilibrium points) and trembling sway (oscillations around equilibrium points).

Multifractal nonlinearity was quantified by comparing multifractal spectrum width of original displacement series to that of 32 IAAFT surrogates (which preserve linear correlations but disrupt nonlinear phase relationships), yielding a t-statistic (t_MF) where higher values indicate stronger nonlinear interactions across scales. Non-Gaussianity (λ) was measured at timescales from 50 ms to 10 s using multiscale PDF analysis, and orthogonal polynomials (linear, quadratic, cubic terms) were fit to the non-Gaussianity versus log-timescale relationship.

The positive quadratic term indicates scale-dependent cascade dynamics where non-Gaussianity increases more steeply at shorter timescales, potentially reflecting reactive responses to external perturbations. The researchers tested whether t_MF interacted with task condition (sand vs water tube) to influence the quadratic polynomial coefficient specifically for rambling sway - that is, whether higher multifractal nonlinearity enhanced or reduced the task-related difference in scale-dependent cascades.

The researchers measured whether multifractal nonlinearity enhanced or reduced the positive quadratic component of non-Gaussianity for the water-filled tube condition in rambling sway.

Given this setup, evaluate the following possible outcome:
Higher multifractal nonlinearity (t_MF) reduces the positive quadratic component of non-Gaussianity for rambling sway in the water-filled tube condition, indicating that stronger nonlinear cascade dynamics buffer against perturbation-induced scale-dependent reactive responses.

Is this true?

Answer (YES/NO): NO